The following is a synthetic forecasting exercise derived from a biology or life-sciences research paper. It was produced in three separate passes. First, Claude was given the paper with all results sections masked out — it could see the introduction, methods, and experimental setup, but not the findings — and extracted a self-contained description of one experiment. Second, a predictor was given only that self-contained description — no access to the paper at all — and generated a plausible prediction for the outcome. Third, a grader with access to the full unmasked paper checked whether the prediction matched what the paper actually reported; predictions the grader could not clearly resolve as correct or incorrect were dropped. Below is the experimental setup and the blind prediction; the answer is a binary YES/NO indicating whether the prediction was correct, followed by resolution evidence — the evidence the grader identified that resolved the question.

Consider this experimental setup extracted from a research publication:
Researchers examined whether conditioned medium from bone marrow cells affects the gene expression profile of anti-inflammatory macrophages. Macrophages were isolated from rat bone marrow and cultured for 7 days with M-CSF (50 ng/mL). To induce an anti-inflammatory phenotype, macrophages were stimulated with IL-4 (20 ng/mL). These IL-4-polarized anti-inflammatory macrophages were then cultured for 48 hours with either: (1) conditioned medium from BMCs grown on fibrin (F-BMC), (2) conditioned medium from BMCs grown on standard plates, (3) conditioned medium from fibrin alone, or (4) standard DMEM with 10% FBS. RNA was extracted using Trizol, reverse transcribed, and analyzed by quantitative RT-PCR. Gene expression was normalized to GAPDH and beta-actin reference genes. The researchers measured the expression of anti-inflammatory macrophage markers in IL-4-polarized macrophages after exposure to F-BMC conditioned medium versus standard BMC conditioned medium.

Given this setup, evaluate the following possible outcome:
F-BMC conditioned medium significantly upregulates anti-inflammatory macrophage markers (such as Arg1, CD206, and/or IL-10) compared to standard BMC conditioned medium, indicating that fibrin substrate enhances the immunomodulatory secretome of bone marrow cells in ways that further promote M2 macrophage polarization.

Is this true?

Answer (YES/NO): NO